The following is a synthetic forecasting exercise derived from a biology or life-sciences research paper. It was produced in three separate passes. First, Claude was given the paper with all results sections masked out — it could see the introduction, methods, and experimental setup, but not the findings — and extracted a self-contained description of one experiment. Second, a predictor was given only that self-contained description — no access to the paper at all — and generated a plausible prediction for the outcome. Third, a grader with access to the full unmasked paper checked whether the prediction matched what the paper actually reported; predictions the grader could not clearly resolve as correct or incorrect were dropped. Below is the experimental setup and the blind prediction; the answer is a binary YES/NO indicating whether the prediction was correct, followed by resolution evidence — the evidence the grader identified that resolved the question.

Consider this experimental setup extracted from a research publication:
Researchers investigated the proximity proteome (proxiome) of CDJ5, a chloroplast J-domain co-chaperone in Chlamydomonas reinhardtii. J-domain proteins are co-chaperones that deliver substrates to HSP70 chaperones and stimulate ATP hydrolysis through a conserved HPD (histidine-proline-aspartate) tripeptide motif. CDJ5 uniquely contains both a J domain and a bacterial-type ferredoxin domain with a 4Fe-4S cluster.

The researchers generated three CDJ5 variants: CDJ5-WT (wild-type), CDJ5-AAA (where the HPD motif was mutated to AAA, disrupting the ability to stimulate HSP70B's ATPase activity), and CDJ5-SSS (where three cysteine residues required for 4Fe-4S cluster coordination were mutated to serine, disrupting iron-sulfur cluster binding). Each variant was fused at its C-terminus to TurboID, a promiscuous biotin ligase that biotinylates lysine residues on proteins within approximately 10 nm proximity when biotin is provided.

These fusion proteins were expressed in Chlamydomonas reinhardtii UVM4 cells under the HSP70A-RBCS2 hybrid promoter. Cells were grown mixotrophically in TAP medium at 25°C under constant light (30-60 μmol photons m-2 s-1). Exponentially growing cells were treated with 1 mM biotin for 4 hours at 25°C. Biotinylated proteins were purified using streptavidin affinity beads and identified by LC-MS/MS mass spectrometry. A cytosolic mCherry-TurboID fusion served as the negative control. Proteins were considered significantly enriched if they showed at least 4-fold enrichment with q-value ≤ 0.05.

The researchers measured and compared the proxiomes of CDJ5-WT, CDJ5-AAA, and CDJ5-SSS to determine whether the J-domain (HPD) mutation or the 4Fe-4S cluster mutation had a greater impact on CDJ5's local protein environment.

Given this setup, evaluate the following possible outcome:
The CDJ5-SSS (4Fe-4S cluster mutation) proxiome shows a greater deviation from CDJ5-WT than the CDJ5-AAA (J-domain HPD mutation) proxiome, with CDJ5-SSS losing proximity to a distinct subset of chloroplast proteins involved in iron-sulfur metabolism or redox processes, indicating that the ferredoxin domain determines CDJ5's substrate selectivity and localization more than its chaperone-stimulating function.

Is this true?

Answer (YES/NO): YES